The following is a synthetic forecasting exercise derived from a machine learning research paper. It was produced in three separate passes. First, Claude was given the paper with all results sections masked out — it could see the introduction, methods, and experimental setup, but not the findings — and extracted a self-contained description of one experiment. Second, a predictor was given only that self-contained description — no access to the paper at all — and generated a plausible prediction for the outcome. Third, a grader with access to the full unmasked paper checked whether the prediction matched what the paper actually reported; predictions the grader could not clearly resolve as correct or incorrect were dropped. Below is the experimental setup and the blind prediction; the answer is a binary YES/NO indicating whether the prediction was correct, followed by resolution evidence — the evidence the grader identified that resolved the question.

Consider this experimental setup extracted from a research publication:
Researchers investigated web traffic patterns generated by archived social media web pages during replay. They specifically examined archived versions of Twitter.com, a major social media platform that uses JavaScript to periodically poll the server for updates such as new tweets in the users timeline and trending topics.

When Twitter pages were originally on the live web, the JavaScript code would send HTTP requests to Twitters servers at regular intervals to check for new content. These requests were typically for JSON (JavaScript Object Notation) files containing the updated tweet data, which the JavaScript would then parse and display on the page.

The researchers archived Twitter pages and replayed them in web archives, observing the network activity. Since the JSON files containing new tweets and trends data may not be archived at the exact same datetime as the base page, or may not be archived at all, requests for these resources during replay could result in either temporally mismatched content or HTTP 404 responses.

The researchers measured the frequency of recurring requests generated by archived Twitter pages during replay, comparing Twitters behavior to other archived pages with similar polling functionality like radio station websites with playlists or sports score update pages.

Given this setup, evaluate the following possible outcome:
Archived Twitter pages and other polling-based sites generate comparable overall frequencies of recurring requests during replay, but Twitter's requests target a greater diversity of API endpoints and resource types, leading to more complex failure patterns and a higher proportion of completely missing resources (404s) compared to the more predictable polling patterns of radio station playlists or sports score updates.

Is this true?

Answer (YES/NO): NO